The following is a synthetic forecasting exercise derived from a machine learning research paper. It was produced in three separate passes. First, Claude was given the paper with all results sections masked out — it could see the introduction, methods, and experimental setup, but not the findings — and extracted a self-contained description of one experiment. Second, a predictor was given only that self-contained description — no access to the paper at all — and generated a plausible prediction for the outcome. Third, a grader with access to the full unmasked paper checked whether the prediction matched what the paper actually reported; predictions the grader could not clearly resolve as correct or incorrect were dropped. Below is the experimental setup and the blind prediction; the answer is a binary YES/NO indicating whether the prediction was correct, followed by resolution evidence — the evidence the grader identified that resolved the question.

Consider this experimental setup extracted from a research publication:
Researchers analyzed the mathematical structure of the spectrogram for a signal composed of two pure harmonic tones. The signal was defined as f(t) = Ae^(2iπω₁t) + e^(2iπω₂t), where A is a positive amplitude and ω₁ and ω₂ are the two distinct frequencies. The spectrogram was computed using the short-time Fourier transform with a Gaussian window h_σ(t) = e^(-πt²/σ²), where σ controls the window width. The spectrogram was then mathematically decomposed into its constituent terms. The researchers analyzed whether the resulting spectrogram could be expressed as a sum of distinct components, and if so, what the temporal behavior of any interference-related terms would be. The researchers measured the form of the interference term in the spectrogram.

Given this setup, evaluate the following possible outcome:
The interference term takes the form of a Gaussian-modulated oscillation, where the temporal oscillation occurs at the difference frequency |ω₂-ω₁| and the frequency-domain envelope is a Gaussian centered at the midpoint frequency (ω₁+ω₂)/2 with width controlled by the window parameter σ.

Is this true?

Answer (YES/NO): YES